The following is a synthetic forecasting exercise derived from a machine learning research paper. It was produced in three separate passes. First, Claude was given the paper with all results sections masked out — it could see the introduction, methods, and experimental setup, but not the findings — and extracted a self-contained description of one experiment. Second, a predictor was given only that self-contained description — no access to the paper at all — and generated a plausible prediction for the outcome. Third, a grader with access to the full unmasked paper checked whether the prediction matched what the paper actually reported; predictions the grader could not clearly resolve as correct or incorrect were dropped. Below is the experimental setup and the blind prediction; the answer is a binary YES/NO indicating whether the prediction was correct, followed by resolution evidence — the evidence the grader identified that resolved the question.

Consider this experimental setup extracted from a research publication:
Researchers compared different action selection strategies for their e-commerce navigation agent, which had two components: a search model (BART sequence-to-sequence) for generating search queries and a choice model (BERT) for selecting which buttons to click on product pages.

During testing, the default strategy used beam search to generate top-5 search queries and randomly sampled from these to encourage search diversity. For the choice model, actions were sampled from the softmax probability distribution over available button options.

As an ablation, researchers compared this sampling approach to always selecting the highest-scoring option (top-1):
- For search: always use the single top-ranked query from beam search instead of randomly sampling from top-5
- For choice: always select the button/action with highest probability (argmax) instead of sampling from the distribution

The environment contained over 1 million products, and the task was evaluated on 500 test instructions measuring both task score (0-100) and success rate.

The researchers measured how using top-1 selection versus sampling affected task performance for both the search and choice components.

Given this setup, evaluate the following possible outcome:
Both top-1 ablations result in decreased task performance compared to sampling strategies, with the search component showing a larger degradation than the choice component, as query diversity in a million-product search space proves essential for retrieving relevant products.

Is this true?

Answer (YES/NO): NO